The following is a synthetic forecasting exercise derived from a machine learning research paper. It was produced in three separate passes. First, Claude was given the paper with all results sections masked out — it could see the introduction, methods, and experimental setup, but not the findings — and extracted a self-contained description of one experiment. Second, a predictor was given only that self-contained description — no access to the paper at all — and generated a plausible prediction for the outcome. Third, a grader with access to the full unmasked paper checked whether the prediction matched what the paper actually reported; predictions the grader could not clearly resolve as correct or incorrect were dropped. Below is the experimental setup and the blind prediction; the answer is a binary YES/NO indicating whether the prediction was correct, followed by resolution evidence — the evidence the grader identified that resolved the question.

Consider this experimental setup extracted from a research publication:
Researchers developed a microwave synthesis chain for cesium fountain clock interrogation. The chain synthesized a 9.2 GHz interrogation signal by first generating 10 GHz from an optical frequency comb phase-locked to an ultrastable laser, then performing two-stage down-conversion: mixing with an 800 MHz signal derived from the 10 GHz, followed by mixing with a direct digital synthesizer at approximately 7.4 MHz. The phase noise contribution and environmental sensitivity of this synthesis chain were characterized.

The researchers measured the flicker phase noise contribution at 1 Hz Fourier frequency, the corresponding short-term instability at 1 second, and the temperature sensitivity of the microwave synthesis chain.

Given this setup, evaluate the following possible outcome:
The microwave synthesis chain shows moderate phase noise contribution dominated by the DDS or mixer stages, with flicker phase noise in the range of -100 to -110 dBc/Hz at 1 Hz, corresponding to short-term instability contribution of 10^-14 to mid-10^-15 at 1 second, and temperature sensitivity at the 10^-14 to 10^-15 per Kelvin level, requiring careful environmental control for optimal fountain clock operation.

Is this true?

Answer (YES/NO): NO